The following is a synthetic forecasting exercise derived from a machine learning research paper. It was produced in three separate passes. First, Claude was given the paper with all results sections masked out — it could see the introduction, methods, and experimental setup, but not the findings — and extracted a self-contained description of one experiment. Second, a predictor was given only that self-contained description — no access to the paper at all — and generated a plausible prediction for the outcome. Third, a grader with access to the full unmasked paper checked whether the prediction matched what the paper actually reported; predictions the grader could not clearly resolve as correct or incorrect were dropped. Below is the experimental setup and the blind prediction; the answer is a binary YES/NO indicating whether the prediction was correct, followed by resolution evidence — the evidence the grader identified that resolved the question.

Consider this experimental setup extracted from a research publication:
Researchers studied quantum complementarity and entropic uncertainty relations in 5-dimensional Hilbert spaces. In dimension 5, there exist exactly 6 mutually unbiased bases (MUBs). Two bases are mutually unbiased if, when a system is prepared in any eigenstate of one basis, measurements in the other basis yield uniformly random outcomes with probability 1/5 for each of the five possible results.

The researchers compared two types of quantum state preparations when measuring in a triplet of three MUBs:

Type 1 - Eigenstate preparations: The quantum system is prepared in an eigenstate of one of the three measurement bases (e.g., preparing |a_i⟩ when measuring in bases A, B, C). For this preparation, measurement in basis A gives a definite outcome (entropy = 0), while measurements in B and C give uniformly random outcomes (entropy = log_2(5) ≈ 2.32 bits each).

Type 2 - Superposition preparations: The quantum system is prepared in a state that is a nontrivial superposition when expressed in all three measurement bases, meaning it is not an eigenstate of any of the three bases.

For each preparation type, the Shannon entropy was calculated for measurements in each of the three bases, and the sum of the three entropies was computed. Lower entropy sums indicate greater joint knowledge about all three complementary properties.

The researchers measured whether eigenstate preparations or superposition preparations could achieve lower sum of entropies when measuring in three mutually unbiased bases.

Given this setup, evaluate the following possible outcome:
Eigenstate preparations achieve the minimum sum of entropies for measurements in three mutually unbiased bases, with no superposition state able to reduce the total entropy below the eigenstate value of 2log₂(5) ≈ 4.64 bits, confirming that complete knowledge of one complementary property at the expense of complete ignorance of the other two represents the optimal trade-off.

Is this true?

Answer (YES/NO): NO